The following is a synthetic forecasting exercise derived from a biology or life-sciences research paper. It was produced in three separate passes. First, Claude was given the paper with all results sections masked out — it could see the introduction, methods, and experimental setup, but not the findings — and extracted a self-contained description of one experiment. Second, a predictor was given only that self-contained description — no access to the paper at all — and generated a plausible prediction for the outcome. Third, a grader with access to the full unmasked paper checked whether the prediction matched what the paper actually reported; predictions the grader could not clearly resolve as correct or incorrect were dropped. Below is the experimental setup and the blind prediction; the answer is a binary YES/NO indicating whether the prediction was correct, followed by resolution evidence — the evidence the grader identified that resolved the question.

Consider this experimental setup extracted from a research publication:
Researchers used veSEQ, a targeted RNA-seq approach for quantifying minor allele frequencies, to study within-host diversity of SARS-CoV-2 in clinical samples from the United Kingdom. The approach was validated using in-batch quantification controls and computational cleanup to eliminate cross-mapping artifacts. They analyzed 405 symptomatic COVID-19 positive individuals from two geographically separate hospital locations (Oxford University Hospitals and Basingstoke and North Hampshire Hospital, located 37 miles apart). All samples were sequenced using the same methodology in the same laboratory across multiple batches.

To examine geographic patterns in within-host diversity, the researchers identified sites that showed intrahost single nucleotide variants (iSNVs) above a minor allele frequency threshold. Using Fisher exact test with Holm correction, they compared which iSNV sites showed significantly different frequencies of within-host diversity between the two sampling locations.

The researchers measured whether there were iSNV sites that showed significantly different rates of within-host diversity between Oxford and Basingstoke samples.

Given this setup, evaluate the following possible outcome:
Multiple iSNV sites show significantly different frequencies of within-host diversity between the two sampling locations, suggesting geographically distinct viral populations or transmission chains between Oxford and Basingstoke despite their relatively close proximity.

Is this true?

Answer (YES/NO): YES